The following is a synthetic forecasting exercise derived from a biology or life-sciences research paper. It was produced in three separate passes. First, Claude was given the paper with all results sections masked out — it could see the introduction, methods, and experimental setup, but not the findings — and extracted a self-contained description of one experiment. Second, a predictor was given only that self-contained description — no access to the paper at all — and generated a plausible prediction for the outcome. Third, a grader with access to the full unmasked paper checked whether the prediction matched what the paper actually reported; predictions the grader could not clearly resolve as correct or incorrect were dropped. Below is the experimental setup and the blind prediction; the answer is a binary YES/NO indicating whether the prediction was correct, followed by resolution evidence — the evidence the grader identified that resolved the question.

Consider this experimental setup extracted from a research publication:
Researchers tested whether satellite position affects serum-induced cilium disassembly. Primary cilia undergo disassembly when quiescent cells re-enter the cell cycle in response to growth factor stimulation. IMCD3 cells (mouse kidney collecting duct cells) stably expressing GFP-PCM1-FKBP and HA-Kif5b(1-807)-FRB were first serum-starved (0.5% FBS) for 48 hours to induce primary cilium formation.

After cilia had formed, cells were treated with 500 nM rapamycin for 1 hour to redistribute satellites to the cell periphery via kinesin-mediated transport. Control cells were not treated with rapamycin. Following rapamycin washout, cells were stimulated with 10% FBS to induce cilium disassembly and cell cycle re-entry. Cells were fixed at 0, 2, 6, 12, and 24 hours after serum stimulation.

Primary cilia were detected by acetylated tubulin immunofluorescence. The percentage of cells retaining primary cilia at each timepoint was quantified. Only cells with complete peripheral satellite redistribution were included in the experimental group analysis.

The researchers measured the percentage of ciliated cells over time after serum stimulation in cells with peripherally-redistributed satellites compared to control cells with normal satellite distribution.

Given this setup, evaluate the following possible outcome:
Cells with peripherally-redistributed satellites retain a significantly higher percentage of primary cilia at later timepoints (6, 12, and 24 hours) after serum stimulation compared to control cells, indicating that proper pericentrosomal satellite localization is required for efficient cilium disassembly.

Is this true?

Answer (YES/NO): NO